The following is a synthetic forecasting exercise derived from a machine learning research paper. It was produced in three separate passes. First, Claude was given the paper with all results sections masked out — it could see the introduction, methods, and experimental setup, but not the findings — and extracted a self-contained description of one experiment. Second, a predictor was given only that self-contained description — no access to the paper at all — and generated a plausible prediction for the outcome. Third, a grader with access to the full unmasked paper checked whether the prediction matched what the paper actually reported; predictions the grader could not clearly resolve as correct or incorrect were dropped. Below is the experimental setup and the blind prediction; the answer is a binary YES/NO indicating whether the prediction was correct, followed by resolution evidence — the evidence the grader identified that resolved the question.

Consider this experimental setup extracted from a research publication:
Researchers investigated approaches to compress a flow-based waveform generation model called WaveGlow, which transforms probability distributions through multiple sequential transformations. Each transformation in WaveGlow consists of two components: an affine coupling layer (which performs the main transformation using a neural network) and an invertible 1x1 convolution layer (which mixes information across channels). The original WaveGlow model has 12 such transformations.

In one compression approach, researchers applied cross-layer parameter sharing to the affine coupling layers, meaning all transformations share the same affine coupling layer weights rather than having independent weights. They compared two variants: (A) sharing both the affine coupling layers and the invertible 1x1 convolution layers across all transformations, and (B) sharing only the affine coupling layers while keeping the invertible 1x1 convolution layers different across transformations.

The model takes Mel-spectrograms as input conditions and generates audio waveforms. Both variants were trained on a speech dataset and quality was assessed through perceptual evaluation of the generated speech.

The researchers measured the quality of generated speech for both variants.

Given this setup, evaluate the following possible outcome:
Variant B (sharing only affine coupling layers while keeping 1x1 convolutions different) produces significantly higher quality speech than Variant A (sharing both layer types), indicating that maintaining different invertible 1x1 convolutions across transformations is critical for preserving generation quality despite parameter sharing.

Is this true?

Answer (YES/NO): NO